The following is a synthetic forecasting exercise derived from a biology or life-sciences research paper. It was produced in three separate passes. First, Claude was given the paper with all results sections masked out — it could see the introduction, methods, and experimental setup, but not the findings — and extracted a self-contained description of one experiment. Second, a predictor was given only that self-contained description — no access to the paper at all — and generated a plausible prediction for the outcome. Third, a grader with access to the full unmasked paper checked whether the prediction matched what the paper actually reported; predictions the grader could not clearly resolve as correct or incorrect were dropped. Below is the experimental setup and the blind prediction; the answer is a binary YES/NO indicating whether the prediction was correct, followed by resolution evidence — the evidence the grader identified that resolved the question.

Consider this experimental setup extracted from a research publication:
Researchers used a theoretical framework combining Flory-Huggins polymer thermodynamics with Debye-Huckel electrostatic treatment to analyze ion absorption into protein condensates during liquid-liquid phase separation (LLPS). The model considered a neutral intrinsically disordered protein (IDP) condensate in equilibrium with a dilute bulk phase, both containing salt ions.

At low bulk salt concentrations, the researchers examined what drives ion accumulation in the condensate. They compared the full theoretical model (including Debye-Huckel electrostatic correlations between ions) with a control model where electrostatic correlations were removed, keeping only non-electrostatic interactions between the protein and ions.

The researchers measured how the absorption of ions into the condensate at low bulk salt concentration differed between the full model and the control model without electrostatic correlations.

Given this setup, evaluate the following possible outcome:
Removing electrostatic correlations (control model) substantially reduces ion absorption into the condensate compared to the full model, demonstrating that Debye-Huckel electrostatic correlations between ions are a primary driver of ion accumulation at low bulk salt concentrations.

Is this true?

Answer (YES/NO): YES